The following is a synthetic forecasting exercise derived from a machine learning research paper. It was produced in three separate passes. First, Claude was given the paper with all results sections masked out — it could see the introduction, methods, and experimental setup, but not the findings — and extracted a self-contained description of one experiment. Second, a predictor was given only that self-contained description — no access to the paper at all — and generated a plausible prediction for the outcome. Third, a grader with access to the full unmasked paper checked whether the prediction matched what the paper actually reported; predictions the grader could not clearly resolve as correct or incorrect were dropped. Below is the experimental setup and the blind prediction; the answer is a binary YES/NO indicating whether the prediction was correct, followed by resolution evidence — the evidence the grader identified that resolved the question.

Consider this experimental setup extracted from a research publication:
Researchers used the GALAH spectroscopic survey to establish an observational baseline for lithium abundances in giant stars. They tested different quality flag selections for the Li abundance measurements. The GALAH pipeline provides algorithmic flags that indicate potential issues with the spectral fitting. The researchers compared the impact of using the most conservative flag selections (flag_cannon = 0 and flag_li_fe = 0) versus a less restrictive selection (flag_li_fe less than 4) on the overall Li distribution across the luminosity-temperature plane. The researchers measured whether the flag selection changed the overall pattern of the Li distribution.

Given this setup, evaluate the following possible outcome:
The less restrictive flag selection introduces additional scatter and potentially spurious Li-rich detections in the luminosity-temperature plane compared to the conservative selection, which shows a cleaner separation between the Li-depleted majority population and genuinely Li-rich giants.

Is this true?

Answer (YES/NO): NO